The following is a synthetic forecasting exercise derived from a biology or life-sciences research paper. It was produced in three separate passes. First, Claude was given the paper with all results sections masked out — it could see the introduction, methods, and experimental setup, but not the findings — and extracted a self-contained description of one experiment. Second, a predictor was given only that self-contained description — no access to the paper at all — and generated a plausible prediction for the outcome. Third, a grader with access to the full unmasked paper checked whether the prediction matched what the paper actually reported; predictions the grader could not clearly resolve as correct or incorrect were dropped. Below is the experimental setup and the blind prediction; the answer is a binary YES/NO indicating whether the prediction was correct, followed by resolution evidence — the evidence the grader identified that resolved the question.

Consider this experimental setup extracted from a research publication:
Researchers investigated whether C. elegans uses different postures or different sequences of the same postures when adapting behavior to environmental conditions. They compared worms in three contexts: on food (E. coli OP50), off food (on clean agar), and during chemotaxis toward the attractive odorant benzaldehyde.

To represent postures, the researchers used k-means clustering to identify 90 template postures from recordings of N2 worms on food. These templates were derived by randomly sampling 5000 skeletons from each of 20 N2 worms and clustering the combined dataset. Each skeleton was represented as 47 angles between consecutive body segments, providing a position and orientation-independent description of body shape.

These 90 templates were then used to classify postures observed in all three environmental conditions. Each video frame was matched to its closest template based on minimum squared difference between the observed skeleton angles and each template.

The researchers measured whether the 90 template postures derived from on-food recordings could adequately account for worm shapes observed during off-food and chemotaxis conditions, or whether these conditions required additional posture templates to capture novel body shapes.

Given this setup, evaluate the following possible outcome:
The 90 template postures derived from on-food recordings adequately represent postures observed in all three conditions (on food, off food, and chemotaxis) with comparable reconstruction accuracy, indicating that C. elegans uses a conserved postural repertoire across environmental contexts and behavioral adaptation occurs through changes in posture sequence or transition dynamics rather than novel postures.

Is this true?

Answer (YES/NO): YES